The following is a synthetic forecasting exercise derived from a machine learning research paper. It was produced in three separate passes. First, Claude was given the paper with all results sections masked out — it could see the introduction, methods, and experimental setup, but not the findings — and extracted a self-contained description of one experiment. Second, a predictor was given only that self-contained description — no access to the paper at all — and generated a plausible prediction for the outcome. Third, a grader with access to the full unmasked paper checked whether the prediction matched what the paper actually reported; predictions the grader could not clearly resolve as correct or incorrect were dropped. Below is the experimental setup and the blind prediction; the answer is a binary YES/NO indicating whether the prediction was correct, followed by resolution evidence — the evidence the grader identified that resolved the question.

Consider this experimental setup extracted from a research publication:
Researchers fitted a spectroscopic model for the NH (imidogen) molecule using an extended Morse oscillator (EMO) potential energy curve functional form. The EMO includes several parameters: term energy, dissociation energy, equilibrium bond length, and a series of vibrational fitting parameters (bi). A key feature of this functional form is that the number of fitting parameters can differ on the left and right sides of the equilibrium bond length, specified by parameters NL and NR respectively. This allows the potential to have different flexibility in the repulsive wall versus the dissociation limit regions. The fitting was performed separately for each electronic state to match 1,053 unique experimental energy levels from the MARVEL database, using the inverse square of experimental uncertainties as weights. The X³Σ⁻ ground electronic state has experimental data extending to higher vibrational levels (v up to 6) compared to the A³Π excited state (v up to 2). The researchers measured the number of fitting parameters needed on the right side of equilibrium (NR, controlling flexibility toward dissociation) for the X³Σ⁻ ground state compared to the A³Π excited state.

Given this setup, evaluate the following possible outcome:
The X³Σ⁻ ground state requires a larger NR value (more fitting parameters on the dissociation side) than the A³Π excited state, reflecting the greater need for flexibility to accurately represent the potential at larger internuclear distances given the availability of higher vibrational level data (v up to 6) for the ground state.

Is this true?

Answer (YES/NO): YES